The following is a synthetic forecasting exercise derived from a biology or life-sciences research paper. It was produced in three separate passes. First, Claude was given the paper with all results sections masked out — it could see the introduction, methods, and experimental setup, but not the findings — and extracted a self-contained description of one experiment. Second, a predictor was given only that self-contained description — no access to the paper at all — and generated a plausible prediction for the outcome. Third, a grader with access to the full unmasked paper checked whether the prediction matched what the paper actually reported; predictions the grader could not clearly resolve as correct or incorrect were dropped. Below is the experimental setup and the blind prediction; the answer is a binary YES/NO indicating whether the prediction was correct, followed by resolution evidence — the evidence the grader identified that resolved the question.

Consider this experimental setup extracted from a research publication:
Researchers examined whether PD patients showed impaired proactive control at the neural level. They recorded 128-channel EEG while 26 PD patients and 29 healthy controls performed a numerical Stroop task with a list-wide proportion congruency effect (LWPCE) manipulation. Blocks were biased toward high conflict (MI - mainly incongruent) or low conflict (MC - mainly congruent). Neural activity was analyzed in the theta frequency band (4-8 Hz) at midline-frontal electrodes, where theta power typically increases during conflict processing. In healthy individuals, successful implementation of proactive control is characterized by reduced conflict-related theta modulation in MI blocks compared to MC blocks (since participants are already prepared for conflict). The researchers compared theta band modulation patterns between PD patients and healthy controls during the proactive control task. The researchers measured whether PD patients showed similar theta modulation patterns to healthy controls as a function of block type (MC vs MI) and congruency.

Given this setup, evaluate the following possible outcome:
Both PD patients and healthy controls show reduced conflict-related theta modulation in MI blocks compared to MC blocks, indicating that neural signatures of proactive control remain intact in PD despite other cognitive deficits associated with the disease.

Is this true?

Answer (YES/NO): YES